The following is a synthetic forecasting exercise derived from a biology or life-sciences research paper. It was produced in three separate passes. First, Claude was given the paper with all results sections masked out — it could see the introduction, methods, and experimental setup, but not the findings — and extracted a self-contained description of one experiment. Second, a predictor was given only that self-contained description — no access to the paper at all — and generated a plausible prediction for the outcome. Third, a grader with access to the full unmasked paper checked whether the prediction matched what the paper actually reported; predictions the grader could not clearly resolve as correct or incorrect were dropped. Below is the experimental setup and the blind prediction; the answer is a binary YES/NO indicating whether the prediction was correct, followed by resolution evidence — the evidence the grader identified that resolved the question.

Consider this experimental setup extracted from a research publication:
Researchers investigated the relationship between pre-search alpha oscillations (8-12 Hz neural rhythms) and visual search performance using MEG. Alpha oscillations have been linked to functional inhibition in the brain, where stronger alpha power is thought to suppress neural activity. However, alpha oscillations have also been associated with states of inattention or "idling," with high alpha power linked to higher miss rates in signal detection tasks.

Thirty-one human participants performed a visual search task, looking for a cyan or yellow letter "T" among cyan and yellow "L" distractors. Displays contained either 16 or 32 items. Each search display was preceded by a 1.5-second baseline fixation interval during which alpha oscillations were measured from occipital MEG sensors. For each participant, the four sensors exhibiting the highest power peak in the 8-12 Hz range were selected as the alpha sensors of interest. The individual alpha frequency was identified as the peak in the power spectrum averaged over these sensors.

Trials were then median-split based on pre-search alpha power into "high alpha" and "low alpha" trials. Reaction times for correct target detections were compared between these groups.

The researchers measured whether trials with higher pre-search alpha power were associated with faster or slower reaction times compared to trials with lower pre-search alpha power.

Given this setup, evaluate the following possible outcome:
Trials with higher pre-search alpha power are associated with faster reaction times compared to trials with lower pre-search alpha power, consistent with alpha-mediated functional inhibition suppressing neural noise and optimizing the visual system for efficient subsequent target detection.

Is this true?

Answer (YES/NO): YES